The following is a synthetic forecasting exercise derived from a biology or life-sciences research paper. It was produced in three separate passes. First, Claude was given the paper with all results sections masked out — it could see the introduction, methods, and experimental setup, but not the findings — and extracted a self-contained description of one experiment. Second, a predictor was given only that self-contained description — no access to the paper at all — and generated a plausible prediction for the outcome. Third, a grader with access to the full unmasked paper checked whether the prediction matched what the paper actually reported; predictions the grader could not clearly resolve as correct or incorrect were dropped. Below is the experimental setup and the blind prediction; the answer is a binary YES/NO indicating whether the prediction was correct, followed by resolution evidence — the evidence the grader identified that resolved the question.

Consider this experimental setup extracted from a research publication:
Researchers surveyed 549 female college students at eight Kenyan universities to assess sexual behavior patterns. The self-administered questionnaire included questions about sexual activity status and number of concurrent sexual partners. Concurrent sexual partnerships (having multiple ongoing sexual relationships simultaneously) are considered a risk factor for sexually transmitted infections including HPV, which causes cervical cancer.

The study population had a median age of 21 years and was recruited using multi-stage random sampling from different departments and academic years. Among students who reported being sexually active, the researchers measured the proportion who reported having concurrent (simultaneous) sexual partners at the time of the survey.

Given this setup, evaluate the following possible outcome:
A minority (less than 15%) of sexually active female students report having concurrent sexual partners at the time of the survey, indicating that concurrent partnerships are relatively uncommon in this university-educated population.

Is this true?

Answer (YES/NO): NO